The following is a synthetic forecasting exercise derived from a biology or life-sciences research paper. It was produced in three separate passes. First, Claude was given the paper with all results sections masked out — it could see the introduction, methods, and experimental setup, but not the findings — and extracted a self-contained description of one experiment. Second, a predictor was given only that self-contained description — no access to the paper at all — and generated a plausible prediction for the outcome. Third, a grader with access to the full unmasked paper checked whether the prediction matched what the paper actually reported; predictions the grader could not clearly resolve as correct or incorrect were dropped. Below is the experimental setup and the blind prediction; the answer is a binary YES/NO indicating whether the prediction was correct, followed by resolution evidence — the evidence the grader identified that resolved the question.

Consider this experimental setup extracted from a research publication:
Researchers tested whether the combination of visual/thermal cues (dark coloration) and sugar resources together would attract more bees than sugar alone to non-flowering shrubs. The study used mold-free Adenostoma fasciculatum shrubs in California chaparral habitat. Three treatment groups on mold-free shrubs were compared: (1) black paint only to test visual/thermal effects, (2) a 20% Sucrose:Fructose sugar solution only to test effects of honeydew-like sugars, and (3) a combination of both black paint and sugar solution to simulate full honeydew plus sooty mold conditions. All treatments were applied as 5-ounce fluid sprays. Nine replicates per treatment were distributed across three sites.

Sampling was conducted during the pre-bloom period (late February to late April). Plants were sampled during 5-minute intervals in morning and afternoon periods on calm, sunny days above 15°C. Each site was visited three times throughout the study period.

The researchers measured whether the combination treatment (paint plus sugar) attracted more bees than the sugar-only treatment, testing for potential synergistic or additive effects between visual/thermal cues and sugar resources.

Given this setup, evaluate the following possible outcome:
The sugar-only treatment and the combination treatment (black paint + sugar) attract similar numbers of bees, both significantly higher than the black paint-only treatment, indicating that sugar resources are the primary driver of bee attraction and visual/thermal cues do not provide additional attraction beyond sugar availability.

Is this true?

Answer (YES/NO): YES